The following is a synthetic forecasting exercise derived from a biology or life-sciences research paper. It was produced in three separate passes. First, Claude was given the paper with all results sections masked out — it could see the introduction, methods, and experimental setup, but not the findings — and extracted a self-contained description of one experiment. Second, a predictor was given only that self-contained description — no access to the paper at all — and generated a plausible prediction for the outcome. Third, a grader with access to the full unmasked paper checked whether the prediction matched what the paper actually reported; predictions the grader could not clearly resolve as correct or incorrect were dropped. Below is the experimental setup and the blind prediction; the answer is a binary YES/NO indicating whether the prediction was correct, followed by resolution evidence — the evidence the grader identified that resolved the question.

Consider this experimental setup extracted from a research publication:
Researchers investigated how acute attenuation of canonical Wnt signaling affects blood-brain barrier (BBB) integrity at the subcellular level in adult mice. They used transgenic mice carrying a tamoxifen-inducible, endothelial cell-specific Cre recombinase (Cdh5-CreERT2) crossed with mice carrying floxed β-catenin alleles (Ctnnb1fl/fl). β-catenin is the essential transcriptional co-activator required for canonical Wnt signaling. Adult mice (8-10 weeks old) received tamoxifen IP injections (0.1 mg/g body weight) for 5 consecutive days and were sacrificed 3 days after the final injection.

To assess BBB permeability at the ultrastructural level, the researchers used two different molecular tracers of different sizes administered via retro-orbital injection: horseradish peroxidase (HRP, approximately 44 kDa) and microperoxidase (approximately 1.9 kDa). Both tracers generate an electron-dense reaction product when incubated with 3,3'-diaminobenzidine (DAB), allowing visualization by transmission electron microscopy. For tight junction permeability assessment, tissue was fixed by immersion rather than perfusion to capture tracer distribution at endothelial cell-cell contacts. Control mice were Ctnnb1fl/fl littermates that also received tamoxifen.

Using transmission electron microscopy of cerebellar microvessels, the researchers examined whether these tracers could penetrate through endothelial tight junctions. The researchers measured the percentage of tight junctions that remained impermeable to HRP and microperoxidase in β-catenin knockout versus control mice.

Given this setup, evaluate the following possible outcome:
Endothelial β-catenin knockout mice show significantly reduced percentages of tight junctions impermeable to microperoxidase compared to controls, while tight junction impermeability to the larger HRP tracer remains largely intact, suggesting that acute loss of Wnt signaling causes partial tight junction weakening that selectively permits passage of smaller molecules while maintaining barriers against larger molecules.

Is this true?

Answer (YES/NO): NO